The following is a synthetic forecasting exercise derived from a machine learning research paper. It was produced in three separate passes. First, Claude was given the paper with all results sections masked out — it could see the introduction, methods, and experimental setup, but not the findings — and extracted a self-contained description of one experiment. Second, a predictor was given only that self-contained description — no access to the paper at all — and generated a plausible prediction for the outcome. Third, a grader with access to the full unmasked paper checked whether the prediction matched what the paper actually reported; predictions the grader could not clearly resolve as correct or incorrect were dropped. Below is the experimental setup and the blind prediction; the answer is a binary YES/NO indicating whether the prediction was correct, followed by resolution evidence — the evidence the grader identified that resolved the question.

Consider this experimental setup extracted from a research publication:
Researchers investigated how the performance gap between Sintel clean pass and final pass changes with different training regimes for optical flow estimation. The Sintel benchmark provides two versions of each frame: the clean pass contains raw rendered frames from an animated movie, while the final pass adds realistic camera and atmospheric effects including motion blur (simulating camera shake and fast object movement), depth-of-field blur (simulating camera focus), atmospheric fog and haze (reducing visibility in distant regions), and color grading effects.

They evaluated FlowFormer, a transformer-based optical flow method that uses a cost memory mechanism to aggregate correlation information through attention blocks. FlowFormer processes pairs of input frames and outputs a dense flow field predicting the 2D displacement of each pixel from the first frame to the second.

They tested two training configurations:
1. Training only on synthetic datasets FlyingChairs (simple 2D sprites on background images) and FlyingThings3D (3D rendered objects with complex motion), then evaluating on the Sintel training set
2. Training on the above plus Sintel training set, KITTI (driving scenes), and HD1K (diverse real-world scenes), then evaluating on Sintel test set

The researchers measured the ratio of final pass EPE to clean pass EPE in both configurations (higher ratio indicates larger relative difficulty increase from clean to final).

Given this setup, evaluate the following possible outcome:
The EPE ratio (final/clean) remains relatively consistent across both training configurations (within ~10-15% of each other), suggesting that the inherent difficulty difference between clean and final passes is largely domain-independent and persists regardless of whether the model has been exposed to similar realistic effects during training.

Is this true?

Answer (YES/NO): NO